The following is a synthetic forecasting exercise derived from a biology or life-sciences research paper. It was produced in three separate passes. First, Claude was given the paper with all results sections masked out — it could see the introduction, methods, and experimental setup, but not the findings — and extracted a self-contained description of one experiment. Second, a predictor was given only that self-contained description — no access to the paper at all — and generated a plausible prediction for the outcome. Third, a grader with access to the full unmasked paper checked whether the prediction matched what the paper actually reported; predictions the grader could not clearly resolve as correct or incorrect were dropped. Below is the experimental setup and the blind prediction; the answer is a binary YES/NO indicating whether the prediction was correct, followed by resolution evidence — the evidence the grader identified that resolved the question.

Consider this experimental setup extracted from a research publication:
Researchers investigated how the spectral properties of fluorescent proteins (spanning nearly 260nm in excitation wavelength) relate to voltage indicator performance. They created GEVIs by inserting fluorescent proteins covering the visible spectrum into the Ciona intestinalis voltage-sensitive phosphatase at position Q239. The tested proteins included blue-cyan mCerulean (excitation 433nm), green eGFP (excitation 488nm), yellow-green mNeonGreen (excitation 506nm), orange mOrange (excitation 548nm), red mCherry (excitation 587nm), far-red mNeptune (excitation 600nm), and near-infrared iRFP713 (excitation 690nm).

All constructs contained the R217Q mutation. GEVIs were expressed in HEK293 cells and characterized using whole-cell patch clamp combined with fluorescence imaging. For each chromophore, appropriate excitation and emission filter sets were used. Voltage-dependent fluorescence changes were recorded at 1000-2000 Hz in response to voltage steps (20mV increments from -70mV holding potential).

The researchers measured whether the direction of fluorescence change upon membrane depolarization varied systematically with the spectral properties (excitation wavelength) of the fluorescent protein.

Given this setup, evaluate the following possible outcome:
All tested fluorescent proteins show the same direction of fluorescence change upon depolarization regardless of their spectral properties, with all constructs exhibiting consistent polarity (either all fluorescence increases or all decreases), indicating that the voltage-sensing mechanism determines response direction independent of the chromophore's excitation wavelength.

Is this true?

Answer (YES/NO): NO